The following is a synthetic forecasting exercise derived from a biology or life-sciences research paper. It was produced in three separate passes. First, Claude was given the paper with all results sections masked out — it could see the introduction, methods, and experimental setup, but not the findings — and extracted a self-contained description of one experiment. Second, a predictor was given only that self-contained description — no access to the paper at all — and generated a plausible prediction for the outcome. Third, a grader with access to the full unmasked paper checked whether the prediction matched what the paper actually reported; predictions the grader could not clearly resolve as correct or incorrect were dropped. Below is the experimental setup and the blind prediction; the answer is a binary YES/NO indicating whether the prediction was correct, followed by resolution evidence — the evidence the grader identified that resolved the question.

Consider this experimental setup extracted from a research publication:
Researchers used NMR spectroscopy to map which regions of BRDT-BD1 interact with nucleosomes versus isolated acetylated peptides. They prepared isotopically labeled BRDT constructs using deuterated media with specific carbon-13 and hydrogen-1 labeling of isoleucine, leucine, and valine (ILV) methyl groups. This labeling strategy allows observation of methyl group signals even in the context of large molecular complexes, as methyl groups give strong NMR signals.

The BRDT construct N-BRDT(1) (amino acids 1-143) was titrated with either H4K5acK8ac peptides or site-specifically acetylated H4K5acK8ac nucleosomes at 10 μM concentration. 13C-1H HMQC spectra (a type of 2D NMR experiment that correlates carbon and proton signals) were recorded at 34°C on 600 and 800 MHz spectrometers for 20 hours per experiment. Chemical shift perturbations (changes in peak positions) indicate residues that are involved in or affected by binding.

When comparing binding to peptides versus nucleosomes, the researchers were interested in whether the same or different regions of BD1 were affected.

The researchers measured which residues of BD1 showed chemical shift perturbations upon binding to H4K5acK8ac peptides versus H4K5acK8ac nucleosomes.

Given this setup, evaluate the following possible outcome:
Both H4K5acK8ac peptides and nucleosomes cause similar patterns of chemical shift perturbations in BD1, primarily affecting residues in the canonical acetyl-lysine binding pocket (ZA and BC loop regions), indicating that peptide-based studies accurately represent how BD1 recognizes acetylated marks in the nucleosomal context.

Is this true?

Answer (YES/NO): NO